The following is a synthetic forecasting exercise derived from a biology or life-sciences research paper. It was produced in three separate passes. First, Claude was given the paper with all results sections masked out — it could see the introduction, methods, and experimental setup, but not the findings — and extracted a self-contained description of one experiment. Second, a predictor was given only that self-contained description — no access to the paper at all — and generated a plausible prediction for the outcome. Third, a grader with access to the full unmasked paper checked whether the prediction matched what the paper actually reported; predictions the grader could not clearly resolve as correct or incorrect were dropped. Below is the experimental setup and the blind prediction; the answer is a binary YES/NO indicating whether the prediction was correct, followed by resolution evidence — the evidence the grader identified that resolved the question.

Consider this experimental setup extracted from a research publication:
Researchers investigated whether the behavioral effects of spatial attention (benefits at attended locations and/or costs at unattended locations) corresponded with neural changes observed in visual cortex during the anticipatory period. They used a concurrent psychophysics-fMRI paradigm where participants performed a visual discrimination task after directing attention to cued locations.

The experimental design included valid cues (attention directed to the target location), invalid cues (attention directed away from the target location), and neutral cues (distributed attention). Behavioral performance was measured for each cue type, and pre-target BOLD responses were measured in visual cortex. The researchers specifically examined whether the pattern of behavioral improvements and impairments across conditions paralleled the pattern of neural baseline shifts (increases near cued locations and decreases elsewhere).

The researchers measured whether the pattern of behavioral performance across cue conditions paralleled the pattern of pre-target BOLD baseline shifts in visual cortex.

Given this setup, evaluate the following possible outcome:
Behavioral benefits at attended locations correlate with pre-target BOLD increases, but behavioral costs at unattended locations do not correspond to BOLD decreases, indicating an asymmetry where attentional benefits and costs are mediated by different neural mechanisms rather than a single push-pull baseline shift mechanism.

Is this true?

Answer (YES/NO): NO